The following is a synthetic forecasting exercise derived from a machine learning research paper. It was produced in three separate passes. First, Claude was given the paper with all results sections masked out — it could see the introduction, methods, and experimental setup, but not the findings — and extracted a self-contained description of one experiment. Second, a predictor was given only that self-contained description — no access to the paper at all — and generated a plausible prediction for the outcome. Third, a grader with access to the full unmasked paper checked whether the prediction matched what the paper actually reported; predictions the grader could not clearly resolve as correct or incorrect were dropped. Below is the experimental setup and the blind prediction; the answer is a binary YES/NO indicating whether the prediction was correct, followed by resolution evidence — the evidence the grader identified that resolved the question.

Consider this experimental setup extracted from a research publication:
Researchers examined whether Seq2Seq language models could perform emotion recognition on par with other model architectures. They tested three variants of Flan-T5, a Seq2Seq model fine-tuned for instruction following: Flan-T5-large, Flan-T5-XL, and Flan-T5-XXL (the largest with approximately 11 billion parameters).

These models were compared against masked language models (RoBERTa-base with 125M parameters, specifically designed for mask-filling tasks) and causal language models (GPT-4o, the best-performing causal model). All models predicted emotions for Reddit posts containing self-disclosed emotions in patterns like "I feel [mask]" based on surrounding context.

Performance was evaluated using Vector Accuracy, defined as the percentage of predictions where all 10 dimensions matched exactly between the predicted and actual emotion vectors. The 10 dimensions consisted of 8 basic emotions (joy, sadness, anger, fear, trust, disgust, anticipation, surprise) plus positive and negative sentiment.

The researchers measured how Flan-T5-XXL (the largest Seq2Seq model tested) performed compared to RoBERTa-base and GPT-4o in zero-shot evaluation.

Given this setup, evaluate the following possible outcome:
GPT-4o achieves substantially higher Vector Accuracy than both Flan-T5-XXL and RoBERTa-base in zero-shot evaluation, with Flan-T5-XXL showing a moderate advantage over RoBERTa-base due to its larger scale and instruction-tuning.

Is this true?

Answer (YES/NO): NO